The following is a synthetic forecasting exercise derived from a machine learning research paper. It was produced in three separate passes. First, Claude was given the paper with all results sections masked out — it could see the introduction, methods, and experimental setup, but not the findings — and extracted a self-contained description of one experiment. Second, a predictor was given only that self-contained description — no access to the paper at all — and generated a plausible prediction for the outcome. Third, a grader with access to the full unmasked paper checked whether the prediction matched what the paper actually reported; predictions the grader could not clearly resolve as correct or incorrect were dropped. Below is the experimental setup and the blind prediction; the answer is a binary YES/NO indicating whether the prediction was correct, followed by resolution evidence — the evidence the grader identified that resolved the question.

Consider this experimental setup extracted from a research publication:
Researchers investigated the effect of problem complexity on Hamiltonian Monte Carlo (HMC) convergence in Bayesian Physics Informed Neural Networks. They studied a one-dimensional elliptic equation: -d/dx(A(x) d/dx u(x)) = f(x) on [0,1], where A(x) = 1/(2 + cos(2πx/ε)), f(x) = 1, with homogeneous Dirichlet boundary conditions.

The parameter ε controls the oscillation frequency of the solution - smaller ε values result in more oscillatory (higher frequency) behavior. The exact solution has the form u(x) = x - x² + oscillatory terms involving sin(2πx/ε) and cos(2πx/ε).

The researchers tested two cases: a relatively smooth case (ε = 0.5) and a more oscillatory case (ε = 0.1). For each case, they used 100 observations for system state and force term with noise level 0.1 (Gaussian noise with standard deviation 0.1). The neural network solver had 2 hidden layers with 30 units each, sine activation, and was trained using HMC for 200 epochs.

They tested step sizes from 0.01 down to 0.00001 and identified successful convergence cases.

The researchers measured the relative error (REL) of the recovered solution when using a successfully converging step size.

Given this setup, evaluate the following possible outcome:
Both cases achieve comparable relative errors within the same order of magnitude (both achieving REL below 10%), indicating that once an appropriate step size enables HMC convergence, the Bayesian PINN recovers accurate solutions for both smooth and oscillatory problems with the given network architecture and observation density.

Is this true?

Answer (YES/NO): NO